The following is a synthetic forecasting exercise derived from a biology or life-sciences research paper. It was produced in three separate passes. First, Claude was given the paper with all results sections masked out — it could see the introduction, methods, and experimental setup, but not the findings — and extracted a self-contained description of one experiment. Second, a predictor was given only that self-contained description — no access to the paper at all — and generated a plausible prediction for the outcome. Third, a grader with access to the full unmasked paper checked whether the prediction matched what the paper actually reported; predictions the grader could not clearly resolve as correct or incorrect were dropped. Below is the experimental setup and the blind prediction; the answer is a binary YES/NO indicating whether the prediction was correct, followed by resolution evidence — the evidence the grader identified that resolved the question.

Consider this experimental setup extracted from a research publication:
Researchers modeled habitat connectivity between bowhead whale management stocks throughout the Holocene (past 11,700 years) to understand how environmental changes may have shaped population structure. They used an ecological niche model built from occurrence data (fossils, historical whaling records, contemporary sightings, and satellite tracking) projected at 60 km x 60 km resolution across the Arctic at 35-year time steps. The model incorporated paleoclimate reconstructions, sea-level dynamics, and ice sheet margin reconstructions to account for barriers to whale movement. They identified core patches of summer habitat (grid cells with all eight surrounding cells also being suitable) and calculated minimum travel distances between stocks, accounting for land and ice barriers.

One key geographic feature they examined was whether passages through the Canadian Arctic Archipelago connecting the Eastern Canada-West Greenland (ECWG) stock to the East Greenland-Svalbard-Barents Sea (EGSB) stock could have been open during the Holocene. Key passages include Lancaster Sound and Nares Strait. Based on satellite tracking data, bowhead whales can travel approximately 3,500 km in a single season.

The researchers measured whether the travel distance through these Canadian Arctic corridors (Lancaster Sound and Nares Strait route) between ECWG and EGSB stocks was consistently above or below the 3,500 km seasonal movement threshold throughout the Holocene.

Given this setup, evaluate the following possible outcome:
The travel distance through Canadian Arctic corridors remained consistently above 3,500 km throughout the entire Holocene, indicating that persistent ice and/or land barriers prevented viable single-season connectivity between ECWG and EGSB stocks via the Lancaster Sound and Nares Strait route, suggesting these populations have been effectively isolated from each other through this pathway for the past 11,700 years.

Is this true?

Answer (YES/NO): NO